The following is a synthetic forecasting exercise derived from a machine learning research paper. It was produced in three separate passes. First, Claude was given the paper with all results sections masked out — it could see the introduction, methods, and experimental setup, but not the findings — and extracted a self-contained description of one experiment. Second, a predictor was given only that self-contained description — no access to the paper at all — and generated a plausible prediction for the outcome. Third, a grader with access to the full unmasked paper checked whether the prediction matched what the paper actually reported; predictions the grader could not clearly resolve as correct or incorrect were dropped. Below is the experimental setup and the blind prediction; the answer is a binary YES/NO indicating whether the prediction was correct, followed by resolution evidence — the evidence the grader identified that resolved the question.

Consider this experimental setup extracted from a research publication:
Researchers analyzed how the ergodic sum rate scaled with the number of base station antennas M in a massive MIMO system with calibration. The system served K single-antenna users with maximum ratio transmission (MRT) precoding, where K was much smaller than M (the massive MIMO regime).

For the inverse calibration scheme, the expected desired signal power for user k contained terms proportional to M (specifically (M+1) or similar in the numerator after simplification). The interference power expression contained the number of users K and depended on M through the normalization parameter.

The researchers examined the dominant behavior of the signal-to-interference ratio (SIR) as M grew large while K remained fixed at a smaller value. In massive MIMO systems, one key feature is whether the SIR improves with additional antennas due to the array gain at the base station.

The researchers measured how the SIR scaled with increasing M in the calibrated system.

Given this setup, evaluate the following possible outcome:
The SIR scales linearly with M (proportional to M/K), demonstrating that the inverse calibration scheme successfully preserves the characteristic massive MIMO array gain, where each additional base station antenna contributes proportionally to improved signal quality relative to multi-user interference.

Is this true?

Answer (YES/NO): YES